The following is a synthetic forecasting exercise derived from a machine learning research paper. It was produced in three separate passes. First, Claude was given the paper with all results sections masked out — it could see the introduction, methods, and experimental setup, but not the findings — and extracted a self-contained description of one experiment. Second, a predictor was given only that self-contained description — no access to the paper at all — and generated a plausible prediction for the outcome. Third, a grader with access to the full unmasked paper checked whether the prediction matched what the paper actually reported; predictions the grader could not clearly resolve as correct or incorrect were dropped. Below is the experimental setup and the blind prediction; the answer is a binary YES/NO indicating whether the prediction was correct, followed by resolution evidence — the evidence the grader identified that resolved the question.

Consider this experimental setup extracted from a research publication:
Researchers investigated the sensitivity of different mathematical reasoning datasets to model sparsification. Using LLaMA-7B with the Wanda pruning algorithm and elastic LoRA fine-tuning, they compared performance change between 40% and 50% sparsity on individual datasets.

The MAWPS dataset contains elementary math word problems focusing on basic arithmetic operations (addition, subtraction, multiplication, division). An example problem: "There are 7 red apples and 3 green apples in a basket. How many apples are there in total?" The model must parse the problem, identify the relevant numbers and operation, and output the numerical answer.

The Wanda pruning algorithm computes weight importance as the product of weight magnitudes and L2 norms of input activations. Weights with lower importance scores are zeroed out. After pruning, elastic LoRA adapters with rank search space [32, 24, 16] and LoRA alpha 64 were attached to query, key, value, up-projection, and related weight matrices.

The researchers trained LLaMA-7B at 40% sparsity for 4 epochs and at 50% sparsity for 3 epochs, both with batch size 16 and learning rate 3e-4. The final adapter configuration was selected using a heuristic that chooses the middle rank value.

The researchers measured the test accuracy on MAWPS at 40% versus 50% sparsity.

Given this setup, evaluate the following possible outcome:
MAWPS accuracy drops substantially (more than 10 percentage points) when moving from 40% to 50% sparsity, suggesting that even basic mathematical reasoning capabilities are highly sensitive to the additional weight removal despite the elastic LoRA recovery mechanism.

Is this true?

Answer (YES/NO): NO